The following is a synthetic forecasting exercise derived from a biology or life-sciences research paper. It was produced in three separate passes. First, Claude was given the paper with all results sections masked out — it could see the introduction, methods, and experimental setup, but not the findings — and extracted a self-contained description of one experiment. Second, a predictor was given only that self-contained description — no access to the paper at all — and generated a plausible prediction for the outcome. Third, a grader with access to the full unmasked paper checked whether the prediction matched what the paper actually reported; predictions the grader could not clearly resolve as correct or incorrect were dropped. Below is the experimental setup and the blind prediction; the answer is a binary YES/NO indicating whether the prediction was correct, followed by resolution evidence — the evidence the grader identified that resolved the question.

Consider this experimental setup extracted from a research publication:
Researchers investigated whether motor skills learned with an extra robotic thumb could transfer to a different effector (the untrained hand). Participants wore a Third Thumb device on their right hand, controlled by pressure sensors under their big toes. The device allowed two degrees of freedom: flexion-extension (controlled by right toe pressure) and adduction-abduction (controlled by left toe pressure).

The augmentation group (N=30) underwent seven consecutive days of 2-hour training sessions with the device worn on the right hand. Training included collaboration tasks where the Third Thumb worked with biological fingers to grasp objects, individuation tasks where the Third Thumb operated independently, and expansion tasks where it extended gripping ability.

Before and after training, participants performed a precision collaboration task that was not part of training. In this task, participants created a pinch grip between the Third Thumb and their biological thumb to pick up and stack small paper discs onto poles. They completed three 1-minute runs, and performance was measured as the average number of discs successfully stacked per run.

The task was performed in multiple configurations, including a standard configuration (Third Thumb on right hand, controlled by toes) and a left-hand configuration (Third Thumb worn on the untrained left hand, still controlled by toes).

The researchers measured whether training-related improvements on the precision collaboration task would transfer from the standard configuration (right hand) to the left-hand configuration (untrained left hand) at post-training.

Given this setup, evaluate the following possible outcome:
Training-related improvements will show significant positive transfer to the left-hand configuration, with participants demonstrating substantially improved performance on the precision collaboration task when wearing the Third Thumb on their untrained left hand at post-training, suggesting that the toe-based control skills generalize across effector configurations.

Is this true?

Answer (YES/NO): YES